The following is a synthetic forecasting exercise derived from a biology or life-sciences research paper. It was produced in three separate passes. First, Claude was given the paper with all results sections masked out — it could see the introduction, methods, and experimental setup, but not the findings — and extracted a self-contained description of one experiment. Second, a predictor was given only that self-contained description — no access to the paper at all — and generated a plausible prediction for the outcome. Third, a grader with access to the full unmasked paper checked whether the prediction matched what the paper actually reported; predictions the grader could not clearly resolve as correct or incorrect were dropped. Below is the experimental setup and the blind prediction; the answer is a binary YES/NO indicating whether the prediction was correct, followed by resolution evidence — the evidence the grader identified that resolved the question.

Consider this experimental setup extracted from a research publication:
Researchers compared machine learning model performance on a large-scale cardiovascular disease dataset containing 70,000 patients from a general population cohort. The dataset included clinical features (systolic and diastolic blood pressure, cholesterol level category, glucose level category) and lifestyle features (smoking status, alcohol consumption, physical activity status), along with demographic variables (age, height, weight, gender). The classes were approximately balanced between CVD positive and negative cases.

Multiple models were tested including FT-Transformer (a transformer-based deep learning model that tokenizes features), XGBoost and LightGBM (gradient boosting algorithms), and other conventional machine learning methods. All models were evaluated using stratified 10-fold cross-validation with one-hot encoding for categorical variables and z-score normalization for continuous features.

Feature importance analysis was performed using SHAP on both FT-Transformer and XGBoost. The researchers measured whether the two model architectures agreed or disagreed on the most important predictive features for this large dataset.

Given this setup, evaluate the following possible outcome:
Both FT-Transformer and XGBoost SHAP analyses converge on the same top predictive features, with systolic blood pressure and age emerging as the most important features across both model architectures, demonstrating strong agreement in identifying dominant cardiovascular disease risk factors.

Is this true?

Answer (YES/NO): YES